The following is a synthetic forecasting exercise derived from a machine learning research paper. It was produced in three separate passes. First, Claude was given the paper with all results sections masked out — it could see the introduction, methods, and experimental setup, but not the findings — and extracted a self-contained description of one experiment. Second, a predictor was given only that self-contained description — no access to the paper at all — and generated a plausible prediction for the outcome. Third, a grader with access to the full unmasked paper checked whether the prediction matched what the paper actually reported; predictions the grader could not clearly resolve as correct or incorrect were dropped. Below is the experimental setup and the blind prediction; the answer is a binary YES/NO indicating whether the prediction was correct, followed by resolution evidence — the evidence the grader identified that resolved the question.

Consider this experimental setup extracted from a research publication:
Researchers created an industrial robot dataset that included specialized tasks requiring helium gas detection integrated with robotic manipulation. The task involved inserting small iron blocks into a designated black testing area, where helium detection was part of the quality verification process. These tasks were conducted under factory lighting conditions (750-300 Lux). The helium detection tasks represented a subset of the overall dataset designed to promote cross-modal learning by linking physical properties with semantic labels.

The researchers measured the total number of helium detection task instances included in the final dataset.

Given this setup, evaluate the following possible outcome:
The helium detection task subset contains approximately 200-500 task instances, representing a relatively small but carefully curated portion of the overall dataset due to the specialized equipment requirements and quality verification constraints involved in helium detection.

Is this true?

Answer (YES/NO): YES